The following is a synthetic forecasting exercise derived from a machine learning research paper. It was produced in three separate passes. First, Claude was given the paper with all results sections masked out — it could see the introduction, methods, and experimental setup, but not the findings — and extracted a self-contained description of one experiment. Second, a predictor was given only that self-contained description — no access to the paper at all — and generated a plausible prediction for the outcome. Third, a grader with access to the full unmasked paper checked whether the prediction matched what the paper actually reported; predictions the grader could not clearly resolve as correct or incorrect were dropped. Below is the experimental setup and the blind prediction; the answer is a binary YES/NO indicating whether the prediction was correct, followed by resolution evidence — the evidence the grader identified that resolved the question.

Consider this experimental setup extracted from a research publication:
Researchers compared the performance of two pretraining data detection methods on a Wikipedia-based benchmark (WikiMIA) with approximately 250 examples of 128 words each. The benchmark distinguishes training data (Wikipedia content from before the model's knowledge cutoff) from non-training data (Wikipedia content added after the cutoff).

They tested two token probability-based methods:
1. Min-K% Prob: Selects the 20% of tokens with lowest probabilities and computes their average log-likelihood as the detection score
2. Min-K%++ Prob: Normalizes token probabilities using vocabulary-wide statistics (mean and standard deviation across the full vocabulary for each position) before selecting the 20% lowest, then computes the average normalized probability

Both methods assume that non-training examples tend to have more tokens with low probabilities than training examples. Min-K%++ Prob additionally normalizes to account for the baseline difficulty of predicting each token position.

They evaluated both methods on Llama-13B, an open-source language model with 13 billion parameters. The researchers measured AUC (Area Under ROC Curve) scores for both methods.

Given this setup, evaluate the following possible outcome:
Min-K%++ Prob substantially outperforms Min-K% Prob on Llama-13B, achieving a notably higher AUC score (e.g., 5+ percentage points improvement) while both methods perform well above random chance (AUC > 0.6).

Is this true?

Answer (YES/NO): YES